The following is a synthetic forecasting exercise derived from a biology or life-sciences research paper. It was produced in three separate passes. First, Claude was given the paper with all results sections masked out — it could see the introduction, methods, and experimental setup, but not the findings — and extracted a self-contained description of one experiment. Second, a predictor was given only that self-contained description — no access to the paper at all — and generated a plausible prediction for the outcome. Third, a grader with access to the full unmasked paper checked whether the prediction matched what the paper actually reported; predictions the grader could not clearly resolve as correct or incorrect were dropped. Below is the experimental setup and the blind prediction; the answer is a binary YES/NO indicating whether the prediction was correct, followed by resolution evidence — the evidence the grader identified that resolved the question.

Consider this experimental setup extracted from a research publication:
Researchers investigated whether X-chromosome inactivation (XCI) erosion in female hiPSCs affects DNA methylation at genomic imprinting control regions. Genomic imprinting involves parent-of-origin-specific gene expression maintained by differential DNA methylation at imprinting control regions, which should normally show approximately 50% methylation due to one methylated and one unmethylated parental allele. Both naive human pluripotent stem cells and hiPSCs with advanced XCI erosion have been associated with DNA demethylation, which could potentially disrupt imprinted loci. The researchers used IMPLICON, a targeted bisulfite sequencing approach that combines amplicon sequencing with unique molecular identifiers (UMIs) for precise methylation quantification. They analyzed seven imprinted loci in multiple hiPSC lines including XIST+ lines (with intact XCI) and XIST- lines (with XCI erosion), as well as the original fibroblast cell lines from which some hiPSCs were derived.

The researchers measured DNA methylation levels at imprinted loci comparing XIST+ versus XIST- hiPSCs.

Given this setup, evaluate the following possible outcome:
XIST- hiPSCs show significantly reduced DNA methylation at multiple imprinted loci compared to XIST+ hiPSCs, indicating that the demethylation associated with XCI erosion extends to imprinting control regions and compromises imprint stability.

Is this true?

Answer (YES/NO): NO